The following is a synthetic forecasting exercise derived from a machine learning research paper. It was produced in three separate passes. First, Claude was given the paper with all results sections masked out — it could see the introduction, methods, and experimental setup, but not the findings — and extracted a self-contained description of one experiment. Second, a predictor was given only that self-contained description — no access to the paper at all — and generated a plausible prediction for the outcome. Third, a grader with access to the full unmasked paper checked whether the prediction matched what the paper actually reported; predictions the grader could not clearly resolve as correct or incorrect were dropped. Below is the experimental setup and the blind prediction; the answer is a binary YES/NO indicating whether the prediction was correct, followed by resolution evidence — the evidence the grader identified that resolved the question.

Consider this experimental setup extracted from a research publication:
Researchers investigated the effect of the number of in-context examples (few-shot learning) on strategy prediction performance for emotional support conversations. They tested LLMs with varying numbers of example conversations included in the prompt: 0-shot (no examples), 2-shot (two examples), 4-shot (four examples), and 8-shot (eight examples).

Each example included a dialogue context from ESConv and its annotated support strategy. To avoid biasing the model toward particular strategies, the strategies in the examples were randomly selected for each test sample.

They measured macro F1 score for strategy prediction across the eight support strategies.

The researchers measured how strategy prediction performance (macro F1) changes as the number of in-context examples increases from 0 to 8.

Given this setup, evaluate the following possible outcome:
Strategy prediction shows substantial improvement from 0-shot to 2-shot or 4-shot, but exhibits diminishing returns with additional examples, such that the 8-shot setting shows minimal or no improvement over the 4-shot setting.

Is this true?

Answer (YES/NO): YES